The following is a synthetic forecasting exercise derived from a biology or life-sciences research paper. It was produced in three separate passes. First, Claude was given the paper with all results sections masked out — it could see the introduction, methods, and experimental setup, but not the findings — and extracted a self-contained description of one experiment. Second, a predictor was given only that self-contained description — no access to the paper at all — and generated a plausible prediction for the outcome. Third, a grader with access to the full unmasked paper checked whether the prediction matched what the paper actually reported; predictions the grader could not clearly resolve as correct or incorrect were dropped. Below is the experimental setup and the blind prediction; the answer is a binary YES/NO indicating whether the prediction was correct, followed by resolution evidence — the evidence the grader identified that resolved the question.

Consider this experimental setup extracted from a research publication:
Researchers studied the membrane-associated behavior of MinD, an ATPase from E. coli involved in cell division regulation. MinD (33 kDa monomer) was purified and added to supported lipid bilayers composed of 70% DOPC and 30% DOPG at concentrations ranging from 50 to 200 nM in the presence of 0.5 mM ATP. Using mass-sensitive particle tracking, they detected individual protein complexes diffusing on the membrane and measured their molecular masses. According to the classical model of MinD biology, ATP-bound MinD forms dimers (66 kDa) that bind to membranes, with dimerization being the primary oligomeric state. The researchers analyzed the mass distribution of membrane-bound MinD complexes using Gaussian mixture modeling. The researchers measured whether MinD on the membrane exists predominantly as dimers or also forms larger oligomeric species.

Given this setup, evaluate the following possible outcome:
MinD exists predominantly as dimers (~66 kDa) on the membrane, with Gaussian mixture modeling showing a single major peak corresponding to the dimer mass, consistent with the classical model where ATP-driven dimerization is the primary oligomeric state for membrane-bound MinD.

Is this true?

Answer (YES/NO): NO